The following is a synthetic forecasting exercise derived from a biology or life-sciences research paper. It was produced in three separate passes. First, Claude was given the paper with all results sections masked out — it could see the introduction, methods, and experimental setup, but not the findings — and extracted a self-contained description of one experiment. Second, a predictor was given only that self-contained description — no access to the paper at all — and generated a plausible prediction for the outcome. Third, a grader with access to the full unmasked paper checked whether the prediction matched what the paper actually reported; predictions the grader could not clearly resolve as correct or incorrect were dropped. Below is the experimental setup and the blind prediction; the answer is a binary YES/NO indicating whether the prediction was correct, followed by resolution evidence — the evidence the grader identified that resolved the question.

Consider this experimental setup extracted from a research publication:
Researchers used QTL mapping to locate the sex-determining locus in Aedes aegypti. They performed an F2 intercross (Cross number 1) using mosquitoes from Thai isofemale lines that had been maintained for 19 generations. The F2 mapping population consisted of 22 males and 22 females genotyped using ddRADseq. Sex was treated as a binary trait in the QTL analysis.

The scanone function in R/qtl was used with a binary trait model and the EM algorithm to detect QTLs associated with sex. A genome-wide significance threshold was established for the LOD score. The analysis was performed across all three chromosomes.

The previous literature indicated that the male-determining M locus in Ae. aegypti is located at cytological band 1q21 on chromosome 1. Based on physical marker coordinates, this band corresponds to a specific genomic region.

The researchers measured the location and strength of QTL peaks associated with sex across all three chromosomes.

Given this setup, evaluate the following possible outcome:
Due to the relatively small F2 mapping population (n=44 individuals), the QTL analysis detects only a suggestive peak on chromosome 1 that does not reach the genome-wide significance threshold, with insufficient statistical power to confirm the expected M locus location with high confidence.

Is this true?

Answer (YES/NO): NO